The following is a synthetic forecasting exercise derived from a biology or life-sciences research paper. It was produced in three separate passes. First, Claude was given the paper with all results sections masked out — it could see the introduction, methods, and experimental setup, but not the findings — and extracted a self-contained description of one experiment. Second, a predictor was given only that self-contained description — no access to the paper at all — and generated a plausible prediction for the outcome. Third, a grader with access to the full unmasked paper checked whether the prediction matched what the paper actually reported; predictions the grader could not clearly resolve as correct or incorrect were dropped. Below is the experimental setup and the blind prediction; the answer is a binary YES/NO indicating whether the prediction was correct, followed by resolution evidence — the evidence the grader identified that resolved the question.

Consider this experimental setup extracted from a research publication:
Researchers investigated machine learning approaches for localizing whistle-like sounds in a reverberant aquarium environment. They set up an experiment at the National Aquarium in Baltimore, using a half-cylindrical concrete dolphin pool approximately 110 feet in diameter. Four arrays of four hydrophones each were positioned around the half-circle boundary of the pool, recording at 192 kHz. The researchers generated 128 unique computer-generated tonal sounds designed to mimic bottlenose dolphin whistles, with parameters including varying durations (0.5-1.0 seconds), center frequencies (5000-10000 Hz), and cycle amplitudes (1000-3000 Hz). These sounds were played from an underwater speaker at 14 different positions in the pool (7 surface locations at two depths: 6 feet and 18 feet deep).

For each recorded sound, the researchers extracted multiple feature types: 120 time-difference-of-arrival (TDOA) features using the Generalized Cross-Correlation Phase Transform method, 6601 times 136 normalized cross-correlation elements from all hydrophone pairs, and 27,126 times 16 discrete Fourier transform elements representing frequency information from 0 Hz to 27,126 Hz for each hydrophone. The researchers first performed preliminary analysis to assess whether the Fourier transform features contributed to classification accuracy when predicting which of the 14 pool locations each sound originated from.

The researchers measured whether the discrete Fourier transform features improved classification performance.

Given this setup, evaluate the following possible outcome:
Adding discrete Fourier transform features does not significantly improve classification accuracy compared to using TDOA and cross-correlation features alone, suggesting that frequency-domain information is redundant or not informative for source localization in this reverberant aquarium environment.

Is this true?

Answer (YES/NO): YES